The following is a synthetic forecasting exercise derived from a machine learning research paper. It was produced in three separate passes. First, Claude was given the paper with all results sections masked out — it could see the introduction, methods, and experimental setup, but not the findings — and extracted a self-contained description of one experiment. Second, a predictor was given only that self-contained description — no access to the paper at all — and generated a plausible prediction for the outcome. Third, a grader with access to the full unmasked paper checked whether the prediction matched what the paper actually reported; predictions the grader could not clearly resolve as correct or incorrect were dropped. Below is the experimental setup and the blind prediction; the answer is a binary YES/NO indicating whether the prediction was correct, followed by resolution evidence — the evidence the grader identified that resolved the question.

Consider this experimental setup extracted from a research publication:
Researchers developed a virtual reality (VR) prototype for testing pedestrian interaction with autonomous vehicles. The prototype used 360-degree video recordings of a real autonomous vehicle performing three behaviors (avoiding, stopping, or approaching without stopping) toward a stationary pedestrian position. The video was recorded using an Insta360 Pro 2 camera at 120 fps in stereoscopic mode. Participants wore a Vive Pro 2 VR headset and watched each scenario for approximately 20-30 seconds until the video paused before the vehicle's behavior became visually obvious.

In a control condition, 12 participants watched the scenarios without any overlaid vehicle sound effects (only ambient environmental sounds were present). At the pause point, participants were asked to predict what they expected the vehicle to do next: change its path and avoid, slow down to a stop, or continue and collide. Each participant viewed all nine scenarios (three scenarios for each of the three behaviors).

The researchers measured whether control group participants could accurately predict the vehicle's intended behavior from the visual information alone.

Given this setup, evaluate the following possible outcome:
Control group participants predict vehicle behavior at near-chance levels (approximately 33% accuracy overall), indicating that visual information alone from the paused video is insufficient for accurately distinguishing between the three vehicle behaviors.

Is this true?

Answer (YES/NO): YES